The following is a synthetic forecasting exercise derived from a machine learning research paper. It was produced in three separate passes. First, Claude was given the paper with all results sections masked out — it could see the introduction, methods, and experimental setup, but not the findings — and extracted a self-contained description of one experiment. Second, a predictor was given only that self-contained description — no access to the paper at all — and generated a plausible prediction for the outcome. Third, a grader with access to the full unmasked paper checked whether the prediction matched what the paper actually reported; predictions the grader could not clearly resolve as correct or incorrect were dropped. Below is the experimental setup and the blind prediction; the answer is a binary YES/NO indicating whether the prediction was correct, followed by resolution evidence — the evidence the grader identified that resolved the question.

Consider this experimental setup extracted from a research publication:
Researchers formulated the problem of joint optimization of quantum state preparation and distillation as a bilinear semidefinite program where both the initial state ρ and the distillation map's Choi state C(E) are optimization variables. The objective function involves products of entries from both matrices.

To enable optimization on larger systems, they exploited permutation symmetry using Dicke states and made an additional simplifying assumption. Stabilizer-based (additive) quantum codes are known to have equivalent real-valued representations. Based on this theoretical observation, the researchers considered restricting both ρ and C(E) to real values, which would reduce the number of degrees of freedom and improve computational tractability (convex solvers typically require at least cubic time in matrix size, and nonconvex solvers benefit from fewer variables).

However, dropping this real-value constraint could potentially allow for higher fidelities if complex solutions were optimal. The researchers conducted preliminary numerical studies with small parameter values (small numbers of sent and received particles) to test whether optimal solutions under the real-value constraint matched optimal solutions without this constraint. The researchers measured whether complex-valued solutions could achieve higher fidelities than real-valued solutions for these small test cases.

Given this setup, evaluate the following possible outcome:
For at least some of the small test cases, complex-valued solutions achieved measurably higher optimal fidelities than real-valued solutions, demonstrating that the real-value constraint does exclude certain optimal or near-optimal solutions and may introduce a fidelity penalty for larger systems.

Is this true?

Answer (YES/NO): NO